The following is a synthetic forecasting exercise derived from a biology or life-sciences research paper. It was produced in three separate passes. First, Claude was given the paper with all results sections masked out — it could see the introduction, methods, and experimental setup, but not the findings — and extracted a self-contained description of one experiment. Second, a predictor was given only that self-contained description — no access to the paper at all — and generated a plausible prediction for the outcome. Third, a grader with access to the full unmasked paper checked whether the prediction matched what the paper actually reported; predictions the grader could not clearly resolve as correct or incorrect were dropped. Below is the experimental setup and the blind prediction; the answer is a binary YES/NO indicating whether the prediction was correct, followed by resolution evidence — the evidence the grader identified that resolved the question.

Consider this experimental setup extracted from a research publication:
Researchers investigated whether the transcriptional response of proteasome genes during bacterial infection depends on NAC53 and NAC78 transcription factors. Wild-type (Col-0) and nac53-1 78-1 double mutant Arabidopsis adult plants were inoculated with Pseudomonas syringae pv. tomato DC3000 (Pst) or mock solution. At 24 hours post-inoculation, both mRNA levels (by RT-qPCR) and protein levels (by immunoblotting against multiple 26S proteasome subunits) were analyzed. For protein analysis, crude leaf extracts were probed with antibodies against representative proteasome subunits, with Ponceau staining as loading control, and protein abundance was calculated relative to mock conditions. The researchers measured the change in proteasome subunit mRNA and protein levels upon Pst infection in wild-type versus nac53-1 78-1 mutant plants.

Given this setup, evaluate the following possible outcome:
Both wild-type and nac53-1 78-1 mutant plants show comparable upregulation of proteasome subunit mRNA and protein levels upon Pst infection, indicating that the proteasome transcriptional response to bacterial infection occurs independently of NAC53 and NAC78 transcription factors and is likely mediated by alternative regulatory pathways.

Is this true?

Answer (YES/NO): NO